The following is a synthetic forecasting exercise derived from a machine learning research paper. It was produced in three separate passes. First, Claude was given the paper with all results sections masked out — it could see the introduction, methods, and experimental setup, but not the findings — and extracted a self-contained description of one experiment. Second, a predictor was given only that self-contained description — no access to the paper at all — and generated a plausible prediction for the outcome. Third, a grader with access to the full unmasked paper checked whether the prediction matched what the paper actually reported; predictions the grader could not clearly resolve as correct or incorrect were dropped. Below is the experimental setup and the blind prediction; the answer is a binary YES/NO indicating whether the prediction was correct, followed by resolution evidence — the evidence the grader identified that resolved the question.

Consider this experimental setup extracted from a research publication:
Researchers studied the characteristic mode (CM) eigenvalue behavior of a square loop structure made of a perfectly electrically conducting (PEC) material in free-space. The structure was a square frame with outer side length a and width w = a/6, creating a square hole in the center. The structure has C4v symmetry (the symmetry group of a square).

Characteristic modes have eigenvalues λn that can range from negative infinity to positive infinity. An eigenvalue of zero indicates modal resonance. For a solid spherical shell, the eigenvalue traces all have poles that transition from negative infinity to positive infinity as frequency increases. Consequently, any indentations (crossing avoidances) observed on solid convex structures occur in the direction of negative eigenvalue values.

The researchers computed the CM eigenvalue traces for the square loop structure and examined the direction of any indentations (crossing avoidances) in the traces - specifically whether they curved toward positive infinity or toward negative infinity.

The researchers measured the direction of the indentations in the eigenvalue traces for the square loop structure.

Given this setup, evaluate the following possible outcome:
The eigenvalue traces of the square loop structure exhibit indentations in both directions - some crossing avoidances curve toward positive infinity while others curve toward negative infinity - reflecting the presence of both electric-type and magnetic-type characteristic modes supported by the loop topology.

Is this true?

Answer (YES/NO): NO